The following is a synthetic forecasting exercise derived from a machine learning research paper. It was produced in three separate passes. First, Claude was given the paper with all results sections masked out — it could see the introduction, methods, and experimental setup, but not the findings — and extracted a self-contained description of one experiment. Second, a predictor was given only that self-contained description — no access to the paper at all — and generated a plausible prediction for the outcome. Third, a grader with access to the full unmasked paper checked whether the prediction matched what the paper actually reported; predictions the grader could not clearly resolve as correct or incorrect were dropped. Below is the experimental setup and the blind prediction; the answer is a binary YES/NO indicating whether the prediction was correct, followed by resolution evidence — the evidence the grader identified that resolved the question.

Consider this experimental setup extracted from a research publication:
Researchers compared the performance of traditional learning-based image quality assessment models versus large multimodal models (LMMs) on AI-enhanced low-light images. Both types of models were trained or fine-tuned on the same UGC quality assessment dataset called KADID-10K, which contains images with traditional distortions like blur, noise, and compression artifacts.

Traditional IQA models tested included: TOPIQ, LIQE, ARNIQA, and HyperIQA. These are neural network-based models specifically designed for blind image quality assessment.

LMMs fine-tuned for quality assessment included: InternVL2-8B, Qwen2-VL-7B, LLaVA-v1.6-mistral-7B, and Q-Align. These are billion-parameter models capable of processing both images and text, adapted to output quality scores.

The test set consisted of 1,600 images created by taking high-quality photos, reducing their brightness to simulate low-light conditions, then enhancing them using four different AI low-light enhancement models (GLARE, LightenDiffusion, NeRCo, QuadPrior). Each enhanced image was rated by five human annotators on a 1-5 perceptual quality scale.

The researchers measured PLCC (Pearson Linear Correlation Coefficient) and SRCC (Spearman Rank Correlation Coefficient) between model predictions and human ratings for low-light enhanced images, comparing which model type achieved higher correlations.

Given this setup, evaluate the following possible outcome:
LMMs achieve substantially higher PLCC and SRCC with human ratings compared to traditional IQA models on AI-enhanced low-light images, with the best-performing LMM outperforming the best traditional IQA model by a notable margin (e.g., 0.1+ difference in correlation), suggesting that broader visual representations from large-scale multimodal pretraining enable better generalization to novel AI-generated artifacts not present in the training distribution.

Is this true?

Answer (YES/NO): NO